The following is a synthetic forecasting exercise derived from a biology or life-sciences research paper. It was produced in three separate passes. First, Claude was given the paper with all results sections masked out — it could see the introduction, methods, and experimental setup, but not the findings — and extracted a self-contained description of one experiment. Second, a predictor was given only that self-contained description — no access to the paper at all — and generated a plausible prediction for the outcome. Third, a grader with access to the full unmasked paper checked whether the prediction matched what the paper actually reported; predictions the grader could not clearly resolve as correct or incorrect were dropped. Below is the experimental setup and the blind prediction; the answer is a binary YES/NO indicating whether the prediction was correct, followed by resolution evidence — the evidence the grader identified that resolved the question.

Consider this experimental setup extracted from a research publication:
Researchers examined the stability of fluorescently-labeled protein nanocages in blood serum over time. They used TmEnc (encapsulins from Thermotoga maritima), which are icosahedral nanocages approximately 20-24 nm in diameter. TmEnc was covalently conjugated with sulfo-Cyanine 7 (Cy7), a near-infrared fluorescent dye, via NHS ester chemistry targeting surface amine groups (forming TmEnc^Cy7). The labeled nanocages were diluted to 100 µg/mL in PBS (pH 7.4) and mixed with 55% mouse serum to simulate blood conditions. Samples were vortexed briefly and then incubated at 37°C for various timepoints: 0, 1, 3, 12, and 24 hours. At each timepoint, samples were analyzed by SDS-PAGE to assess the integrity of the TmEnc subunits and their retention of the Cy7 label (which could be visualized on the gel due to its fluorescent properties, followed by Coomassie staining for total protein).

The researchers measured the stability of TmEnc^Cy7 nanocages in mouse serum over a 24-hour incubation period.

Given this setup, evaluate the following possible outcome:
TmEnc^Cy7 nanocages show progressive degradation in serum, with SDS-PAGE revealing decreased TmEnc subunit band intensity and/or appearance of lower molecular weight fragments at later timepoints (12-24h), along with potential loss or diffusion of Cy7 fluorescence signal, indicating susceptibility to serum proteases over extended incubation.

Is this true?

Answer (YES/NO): NO